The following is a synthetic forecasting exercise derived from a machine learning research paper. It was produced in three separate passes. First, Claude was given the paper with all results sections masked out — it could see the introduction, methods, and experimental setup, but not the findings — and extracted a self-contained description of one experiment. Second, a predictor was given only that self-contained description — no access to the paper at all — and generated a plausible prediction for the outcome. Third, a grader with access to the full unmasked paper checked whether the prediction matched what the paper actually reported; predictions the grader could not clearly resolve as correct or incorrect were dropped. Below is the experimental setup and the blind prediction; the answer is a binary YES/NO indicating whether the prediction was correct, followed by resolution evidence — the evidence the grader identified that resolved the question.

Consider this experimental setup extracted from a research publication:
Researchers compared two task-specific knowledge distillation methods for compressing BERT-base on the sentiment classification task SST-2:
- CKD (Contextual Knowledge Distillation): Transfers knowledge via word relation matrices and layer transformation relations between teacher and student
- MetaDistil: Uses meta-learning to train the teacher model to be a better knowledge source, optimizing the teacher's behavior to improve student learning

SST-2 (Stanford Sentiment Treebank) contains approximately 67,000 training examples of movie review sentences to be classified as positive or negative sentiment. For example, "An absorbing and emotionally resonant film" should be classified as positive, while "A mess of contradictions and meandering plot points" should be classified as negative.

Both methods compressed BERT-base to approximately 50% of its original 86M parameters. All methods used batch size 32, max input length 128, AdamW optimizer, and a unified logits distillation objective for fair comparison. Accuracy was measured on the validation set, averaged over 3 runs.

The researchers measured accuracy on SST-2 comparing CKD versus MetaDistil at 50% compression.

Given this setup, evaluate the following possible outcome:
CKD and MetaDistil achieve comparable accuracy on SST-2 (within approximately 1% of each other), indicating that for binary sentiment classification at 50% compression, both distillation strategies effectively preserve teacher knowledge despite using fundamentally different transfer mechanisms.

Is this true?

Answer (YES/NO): YES